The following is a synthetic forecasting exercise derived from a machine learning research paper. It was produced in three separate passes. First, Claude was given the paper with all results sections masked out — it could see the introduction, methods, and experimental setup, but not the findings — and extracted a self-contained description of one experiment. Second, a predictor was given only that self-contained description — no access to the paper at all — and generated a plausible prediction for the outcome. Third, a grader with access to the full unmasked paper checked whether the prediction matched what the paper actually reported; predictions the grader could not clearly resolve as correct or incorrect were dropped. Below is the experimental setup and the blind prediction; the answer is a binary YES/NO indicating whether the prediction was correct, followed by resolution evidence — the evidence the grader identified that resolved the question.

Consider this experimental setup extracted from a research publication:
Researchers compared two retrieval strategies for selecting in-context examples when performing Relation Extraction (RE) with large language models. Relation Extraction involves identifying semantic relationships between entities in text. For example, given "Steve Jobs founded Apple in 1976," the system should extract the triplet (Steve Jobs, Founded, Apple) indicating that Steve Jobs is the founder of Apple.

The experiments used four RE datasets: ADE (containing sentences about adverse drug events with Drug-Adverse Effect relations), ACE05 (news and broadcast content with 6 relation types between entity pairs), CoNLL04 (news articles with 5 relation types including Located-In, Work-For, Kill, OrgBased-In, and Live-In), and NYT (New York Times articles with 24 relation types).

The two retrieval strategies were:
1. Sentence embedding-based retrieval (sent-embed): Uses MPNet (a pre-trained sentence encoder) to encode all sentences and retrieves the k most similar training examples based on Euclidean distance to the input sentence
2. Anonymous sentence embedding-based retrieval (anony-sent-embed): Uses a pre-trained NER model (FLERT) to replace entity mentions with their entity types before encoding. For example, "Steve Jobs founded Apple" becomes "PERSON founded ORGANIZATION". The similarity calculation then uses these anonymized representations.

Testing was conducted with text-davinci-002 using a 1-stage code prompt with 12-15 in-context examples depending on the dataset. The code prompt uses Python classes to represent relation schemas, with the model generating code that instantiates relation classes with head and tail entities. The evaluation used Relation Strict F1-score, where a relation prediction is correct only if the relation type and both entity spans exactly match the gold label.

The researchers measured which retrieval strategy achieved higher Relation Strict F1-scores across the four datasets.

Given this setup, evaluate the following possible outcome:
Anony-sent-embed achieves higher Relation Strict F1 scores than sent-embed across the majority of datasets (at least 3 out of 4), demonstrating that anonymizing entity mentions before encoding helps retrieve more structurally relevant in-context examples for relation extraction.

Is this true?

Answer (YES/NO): NO